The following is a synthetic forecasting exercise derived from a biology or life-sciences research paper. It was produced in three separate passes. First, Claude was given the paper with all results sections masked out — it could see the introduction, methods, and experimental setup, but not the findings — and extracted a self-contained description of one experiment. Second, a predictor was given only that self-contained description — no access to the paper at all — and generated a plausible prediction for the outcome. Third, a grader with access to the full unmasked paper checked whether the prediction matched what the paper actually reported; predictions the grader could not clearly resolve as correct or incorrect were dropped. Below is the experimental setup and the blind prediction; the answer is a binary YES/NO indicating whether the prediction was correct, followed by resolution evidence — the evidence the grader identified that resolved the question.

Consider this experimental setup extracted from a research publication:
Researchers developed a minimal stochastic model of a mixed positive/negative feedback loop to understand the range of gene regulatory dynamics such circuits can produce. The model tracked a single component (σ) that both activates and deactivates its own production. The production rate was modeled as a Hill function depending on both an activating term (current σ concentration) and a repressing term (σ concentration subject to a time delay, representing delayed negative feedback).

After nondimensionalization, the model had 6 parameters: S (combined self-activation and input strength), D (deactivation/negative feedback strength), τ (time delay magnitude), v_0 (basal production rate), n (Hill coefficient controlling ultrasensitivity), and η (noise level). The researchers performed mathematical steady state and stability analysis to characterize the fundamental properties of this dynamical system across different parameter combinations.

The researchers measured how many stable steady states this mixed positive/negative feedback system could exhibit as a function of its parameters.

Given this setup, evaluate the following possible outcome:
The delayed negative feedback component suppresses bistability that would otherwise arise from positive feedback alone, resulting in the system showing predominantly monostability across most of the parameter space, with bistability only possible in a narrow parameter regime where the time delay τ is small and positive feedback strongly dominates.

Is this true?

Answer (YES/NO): NO